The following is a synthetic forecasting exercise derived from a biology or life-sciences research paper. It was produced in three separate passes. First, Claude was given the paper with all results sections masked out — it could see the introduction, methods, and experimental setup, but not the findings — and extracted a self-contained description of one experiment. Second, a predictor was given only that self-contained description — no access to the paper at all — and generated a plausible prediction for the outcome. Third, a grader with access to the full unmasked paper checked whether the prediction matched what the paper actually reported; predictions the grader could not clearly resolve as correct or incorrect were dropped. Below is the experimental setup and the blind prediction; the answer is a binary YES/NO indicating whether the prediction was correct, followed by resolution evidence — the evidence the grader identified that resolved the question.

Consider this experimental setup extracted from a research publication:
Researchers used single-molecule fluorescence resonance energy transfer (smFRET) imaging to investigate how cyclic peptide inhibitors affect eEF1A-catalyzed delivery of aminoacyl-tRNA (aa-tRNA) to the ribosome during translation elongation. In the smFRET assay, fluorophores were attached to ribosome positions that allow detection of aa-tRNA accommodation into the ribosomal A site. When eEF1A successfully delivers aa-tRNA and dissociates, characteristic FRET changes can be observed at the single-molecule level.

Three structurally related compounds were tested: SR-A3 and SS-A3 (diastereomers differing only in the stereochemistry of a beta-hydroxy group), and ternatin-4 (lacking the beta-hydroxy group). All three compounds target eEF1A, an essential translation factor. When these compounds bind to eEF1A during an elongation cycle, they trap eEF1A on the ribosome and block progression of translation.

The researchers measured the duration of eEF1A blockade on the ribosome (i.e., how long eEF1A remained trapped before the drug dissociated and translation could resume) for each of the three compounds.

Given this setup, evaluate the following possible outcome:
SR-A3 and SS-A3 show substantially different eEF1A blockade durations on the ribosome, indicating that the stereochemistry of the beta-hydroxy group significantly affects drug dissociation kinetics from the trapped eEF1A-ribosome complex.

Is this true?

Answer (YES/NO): YES